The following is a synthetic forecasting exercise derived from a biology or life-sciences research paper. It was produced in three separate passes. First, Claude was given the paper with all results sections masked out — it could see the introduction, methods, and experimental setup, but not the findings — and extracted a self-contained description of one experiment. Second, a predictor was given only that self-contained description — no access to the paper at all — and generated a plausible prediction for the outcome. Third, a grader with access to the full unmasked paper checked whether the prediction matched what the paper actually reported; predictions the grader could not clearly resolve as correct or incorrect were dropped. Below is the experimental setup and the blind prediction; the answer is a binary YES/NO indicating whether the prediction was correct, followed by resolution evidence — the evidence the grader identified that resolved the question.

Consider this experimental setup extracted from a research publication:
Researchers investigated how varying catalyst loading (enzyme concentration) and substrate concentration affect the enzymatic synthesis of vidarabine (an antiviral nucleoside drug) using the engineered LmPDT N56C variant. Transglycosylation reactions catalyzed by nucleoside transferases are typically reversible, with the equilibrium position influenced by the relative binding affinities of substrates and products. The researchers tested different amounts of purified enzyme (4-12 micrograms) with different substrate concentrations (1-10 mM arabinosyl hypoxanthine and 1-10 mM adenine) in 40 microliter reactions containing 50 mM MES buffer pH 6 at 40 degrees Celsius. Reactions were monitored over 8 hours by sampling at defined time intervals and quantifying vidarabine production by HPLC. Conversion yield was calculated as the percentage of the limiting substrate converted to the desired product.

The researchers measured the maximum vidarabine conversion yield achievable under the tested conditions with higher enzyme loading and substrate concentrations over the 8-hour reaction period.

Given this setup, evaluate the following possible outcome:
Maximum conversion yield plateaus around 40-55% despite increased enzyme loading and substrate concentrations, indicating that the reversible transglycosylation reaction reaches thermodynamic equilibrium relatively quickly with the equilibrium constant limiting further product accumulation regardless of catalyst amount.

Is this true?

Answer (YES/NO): YES